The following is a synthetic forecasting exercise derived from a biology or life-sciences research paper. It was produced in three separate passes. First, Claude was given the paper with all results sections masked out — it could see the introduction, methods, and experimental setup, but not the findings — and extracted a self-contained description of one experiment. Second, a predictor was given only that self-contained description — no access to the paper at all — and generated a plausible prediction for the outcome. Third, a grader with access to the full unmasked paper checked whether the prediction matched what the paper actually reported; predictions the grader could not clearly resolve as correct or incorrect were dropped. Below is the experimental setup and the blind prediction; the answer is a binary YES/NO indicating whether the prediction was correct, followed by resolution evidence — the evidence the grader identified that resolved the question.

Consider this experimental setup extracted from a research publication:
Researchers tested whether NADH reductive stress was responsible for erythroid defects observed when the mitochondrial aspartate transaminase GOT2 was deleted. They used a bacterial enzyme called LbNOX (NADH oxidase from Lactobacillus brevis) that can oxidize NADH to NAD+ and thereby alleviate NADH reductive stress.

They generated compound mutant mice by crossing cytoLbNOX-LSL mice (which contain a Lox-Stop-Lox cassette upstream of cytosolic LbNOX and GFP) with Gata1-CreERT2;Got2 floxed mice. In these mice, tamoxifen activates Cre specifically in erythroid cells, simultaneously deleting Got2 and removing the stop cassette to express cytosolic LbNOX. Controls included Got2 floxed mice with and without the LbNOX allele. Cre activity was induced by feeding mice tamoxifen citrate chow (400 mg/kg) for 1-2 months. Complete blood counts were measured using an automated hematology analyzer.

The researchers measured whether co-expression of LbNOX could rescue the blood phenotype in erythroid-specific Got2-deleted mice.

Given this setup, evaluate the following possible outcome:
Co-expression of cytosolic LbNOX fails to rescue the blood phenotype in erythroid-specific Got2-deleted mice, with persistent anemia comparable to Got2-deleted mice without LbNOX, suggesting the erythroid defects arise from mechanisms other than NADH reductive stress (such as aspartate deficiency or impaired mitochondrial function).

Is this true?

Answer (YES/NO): YES